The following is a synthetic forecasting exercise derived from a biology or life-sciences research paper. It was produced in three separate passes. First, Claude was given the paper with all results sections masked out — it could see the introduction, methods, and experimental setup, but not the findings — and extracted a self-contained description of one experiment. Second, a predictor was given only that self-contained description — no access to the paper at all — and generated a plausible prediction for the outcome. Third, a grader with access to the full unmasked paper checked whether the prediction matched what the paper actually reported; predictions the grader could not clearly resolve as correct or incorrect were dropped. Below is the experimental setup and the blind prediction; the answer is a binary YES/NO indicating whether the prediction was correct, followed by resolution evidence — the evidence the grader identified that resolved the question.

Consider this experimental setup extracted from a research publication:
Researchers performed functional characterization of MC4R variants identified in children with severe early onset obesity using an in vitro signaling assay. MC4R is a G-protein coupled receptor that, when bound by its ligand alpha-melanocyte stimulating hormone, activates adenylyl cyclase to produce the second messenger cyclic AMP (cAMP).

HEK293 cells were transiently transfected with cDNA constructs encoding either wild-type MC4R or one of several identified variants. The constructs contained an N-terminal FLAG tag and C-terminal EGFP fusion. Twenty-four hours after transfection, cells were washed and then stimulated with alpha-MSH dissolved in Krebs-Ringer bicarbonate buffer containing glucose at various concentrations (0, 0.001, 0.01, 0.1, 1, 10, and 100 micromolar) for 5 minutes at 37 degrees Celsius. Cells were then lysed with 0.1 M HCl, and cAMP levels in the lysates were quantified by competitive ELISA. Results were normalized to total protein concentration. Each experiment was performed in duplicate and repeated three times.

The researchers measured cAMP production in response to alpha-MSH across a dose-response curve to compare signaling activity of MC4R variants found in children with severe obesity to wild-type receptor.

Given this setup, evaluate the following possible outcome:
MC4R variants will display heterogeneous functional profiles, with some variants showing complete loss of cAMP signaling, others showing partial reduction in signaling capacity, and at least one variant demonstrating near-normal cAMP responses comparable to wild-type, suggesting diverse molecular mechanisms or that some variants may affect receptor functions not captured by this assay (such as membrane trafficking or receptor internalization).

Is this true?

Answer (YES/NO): NO